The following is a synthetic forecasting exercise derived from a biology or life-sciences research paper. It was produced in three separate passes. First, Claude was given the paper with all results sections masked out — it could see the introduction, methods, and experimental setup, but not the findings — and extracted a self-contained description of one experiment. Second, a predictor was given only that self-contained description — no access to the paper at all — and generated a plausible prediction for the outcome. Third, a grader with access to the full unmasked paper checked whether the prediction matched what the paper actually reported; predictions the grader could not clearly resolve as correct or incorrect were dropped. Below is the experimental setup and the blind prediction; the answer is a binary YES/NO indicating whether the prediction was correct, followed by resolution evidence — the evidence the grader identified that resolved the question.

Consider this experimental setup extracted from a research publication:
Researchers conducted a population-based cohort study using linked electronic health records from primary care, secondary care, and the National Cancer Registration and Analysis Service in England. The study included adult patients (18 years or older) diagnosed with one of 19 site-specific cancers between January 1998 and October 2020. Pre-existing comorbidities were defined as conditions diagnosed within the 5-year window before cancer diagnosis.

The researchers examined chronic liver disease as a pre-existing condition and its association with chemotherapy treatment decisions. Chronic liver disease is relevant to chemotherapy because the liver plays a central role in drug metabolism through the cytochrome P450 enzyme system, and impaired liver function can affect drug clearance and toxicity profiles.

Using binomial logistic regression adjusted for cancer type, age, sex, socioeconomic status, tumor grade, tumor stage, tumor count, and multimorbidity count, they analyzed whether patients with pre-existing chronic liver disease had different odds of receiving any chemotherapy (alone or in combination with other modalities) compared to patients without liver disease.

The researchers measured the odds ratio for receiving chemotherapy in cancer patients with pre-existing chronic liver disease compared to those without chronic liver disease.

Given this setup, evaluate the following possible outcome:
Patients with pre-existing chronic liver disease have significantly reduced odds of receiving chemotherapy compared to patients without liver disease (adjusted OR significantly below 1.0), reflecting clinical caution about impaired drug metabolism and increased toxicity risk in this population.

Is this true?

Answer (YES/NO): YES